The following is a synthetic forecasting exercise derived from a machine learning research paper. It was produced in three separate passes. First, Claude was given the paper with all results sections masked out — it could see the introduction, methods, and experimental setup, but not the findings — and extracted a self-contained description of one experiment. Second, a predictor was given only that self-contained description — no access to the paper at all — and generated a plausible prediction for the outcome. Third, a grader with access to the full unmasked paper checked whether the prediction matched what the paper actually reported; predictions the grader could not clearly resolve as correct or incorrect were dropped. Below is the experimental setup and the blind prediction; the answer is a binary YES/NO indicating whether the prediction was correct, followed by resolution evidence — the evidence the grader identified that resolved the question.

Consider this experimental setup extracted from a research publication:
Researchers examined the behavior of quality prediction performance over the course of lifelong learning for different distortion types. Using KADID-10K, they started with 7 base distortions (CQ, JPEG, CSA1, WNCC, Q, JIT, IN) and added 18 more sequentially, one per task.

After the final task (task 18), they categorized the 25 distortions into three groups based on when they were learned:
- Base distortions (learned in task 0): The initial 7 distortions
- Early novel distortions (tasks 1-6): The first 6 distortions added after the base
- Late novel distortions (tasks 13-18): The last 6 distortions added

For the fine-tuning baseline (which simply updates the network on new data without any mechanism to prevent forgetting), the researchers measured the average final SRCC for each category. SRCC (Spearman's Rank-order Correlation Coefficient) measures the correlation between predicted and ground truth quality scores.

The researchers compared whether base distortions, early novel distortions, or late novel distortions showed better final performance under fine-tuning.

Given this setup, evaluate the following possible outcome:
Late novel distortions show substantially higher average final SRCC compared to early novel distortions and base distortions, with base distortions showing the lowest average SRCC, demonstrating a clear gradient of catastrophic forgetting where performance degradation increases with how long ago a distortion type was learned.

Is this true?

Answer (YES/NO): NO